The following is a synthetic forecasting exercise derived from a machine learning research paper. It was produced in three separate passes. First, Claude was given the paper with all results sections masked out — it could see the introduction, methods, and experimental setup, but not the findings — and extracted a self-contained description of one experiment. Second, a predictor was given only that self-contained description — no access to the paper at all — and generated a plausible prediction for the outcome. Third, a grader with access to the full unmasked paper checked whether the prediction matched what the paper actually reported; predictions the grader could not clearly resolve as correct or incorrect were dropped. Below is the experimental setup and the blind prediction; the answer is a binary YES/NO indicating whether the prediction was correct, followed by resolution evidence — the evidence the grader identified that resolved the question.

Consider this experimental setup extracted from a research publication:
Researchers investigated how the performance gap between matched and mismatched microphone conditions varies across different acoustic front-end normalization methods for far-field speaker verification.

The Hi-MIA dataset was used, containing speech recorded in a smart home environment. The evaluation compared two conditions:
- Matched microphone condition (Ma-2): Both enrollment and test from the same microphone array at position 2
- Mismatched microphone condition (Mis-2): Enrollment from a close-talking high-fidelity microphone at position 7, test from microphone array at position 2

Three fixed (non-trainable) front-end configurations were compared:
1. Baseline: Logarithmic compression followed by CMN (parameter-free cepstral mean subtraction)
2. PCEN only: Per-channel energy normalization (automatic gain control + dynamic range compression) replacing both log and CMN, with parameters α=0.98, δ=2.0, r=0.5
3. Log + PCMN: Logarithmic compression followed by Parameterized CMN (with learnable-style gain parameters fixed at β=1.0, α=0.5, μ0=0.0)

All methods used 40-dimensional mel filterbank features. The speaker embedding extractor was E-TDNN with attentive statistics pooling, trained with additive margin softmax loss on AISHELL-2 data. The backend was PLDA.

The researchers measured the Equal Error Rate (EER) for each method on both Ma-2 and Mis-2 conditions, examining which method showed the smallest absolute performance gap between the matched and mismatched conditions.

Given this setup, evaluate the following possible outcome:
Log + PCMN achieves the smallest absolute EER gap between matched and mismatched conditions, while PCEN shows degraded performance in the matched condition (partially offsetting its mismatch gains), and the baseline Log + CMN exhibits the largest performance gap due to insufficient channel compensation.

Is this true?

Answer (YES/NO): YES